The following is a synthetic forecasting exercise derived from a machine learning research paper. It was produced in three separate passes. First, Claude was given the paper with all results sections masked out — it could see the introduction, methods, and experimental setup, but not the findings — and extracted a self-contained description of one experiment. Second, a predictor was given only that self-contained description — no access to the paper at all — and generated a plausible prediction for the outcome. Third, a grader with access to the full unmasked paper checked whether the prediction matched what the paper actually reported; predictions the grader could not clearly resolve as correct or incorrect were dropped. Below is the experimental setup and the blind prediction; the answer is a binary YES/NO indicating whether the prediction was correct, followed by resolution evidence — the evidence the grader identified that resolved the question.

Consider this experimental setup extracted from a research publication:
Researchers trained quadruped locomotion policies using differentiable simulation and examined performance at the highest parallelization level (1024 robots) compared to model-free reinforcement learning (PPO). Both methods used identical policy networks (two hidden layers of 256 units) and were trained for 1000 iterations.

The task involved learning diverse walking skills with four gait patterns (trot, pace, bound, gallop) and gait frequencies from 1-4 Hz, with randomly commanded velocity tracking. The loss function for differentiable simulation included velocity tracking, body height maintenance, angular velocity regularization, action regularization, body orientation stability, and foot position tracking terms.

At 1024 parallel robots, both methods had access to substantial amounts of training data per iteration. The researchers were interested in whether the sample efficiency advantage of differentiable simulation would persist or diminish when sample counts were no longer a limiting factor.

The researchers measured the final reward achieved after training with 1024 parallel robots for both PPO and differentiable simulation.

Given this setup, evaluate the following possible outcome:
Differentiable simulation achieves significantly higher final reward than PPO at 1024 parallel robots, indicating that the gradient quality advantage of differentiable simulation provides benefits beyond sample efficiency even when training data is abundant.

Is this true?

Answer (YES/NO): NO